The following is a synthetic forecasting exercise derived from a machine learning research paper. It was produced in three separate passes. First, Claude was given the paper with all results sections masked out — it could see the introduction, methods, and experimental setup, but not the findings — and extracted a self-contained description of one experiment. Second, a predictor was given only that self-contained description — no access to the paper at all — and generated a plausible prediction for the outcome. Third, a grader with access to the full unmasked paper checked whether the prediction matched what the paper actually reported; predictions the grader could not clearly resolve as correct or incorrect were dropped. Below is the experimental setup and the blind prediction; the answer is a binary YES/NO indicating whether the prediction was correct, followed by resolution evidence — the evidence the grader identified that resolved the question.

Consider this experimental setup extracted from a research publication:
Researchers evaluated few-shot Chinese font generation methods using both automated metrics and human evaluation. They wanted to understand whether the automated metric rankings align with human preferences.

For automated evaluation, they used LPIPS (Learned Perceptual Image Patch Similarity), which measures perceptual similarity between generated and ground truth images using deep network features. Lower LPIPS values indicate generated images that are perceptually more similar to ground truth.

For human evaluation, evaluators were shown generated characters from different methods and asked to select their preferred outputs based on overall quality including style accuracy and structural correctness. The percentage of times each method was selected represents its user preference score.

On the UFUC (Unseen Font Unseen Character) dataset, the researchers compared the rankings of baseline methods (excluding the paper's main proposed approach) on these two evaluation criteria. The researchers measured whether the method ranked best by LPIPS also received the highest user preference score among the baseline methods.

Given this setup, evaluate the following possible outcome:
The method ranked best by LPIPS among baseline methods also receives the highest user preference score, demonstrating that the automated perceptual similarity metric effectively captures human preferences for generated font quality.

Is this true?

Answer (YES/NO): NO